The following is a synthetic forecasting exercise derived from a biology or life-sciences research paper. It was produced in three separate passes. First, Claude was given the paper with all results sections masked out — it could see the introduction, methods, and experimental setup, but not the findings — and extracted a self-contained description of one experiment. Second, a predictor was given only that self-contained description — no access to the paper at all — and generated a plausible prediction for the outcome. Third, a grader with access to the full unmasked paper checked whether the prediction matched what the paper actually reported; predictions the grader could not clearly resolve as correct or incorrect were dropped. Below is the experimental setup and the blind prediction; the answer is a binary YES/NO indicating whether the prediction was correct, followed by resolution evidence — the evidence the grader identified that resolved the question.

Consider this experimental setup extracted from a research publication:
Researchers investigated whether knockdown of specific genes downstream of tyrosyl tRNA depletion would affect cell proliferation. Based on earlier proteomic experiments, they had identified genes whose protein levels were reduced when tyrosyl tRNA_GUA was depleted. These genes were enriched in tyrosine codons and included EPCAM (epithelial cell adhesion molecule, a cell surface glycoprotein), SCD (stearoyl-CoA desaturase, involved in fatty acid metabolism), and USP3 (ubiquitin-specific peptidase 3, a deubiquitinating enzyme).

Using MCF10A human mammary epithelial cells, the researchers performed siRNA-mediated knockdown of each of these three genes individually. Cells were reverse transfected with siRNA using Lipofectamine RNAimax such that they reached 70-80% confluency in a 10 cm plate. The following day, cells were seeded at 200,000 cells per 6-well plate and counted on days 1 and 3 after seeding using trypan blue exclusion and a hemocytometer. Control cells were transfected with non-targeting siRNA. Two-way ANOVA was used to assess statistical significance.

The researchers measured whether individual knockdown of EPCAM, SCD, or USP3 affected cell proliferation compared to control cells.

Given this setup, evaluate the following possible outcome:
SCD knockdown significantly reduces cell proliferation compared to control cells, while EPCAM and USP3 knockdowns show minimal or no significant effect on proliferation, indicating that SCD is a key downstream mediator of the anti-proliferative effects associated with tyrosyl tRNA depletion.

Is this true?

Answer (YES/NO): NO